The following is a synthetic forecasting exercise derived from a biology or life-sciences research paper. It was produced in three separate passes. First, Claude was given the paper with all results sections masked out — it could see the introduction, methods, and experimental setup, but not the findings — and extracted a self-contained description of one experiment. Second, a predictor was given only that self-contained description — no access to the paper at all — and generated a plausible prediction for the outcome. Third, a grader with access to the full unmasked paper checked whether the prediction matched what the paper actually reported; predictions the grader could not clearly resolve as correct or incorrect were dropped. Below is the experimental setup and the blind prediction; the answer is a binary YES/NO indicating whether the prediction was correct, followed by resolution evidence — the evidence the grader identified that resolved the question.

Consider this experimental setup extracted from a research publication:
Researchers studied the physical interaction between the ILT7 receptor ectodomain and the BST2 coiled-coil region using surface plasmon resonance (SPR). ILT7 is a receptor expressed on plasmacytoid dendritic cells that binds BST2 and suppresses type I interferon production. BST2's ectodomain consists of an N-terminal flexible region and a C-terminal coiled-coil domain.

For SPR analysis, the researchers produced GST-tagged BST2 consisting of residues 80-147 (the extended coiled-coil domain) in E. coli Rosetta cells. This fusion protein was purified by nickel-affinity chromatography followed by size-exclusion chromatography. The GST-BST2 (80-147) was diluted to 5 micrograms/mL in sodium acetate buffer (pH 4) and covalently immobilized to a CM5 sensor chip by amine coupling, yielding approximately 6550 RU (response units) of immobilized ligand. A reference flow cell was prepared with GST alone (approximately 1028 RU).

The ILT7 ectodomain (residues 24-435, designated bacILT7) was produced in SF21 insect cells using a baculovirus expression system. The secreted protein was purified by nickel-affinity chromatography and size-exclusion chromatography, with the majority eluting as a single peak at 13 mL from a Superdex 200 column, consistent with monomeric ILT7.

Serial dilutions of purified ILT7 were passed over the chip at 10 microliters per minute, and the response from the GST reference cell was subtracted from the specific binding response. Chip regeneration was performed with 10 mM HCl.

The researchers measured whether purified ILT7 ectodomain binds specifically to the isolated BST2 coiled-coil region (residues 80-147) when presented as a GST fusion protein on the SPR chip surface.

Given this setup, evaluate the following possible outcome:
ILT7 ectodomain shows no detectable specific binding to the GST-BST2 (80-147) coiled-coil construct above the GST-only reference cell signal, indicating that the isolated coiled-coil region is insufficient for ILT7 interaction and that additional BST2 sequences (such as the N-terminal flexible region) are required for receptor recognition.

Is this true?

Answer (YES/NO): NO